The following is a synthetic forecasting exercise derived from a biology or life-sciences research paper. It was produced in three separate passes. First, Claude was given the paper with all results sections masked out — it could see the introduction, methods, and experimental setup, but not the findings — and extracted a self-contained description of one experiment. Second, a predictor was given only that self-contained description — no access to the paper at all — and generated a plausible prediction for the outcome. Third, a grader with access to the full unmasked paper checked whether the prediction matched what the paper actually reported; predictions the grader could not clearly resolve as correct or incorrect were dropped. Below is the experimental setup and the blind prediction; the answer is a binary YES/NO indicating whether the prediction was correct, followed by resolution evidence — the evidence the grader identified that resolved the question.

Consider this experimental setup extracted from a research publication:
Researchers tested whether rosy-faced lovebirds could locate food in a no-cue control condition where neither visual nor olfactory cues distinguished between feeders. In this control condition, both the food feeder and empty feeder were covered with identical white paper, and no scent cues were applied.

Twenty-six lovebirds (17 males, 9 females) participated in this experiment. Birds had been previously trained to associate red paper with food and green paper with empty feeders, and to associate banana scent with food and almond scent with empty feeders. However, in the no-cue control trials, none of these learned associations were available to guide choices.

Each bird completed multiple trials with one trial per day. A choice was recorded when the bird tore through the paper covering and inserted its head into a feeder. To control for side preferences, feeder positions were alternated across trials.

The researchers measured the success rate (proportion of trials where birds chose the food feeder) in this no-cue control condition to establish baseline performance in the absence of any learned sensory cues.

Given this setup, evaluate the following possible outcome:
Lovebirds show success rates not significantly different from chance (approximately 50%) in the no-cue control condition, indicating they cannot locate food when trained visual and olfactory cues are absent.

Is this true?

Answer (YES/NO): YES